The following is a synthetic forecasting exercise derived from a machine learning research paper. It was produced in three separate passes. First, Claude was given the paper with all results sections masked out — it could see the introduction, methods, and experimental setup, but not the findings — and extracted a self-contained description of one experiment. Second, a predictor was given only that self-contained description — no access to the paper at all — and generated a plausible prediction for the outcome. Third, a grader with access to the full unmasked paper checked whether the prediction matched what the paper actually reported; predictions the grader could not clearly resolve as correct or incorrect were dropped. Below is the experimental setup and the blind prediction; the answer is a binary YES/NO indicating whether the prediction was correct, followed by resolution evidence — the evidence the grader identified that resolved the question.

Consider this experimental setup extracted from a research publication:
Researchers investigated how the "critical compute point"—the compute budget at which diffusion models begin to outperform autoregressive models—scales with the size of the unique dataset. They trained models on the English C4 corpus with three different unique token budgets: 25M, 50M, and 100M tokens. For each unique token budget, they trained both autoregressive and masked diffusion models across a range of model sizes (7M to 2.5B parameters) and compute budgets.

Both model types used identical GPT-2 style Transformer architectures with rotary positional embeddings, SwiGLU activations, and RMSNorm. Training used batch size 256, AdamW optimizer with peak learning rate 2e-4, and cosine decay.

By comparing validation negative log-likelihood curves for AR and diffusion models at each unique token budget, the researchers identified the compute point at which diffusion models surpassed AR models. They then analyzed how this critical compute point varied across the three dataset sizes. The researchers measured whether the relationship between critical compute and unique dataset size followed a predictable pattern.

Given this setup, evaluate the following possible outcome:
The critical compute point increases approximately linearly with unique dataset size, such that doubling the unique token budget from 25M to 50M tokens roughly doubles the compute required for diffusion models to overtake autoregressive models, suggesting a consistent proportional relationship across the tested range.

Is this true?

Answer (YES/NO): NO